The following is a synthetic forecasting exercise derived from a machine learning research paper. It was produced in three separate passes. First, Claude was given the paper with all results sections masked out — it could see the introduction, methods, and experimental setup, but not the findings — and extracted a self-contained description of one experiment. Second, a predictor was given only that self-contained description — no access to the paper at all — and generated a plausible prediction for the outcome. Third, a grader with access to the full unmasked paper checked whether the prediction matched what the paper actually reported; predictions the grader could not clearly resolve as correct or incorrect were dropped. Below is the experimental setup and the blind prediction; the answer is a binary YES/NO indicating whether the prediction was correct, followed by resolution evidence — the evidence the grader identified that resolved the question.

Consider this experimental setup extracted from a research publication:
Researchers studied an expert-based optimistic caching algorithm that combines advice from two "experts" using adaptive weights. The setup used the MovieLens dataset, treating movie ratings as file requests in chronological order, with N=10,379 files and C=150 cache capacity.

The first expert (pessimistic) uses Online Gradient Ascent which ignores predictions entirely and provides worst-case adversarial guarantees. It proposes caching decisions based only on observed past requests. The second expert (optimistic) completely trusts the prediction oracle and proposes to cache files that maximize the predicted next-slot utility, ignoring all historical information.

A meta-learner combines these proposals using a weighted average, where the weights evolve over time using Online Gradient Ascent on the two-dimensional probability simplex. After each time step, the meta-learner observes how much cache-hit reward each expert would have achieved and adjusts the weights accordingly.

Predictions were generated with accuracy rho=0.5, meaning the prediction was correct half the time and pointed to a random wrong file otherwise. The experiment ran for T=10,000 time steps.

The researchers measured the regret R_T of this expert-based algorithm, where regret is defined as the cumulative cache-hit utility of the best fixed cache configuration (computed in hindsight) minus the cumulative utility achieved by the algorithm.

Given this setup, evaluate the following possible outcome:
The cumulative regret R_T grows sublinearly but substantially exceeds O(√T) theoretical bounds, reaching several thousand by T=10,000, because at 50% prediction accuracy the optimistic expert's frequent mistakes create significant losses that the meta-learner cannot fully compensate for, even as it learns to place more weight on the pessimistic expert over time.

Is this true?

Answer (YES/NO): NO